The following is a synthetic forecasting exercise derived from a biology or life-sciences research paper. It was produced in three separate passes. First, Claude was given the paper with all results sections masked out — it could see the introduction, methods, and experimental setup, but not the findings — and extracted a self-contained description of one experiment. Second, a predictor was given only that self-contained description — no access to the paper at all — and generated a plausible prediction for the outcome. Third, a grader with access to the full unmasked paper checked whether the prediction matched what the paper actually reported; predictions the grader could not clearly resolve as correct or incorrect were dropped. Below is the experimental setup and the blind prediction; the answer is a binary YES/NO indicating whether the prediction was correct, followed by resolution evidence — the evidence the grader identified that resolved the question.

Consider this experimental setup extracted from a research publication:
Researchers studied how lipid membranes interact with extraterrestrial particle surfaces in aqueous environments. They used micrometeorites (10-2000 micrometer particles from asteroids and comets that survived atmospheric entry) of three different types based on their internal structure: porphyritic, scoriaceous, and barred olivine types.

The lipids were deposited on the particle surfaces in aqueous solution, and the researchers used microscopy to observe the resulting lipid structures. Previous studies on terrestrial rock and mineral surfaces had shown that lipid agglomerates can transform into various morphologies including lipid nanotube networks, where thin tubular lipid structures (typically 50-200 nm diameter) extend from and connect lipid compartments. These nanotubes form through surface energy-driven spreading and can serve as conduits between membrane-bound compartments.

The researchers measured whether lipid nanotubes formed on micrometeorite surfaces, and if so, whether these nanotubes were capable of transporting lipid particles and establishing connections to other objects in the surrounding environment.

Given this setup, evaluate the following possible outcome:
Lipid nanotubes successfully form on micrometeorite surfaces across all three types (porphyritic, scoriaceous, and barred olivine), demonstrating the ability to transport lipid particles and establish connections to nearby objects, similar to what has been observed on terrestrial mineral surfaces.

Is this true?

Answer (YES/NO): YES